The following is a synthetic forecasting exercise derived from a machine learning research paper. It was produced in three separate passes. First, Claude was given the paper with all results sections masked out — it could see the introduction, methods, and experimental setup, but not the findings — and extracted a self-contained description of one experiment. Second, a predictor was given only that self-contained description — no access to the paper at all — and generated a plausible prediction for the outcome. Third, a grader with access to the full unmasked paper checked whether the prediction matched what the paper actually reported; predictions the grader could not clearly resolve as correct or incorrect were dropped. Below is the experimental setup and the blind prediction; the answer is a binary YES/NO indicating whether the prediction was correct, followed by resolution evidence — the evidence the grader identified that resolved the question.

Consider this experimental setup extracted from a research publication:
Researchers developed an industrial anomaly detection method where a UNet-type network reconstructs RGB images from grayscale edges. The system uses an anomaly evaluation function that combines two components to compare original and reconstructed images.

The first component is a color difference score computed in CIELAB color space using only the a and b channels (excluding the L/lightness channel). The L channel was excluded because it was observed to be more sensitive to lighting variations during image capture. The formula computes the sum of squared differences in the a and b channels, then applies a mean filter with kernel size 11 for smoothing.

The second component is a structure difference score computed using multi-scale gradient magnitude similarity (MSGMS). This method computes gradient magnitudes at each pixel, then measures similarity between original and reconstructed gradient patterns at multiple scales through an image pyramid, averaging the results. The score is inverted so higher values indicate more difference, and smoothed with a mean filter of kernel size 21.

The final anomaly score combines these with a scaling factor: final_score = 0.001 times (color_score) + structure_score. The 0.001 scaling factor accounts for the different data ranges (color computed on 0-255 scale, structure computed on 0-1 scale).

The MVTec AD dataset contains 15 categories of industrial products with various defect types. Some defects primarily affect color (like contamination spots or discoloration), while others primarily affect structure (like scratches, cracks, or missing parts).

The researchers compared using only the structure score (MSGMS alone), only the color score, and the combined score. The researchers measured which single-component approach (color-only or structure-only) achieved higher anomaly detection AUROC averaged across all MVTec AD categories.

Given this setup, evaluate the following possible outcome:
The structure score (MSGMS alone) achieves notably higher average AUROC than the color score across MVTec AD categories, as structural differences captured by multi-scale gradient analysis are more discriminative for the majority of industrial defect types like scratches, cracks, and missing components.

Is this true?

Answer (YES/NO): YES